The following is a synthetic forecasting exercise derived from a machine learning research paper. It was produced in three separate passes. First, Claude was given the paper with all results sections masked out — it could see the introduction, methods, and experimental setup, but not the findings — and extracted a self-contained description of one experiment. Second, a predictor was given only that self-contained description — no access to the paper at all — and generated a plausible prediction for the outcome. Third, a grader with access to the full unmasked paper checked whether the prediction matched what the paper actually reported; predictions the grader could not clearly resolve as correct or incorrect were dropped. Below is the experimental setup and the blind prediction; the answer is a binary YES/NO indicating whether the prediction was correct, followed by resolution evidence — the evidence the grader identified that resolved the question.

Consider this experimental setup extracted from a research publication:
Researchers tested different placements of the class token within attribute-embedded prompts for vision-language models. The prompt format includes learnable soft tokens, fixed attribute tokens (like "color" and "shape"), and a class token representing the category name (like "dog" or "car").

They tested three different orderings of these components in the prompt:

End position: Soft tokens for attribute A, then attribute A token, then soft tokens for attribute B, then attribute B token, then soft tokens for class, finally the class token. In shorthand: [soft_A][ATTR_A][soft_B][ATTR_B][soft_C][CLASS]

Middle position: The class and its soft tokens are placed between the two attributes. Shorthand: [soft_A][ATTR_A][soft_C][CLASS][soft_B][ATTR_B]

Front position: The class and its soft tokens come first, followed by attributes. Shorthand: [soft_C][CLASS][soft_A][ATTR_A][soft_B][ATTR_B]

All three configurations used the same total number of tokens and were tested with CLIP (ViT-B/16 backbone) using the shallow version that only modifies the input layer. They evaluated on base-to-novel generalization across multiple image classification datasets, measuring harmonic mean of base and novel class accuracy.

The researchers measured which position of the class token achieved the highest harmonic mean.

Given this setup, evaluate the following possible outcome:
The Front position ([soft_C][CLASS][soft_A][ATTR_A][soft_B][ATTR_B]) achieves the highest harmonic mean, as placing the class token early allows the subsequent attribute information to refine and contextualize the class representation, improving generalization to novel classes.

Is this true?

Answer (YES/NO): NO